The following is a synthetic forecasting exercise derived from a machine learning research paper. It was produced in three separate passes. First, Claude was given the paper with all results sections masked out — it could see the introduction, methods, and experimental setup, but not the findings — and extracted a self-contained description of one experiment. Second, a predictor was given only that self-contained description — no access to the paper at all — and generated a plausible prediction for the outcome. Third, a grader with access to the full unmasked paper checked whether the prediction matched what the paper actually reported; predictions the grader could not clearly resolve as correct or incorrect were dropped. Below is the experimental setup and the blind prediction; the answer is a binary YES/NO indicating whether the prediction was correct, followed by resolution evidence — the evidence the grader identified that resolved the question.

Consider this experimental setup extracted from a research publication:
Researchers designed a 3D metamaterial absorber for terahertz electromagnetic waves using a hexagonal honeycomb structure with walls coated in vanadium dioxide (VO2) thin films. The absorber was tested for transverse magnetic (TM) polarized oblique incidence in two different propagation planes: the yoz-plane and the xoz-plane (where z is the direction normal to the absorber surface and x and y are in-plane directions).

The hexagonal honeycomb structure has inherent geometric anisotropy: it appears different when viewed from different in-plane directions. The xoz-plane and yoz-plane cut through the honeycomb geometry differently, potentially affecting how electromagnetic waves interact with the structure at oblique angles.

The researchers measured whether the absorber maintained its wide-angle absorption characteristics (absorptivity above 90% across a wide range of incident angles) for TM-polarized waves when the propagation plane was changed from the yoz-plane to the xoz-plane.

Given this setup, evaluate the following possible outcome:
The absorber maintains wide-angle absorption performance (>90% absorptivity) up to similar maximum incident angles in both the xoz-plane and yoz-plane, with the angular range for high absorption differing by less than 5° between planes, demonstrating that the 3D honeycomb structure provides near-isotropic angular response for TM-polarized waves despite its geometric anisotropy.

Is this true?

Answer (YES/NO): YES